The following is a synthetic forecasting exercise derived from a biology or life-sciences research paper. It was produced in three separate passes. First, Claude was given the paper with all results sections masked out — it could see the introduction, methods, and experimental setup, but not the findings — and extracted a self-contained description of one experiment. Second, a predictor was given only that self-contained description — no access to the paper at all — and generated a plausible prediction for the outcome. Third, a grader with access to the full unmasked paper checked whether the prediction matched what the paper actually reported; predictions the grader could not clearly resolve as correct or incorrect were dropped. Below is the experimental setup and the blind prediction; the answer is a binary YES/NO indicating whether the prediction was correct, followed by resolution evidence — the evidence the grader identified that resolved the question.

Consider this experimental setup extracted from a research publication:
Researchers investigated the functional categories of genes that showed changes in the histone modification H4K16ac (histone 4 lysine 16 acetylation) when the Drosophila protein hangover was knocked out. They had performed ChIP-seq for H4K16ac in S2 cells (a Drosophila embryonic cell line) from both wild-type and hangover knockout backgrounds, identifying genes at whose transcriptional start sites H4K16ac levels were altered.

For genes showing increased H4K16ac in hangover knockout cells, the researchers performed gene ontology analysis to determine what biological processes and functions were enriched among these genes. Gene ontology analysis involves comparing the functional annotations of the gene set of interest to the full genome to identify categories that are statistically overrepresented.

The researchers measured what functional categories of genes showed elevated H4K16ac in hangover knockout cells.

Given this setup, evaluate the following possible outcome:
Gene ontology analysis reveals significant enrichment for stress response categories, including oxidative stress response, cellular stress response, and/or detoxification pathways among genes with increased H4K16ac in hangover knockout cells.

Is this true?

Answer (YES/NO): NO